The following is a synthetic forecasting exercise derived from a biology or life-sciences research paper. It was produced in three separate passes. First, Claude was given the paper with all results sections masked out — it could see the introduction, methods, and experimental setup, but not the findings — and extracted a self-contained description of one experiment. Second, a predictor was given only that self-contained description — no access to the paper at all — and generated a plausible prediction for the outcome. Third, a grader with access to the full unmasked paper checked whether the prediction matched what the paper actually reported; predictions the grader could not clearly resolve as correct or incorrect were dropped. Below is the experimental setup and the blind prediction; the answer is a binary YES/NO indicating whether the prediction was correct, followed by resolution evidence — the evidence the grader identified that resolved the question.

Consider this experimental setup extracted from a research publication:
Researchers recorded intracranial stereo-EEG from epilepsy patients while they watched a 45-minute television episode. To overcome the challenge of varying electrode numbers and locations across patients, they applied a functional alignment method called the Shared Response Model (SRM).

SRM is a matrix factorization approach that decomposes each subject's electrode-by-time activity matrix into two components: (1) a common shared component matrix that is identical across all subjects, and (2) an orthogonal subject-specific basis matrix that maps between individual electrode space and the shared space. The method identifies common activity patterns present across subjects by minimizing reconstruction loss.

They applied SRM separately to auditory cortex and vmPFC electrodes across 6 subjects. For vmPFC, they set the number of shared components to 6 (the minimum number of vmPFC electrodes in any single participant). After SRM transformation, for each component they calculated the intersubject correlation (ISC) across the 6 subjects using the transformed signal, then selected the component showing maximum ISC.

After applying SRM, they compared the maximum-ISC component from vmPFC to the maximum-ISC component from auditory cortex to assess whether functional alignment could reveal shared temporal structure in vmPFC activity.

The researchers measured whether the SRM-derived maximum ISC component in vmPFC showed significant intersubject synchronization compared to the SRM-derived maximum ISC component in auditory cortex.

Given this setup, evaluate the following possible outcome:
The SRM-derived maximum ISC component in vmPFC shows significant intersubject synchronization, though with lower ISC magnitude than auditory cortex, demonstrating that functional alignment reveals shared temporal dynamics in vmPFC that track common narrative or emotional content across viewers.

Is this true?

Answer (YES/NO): NO